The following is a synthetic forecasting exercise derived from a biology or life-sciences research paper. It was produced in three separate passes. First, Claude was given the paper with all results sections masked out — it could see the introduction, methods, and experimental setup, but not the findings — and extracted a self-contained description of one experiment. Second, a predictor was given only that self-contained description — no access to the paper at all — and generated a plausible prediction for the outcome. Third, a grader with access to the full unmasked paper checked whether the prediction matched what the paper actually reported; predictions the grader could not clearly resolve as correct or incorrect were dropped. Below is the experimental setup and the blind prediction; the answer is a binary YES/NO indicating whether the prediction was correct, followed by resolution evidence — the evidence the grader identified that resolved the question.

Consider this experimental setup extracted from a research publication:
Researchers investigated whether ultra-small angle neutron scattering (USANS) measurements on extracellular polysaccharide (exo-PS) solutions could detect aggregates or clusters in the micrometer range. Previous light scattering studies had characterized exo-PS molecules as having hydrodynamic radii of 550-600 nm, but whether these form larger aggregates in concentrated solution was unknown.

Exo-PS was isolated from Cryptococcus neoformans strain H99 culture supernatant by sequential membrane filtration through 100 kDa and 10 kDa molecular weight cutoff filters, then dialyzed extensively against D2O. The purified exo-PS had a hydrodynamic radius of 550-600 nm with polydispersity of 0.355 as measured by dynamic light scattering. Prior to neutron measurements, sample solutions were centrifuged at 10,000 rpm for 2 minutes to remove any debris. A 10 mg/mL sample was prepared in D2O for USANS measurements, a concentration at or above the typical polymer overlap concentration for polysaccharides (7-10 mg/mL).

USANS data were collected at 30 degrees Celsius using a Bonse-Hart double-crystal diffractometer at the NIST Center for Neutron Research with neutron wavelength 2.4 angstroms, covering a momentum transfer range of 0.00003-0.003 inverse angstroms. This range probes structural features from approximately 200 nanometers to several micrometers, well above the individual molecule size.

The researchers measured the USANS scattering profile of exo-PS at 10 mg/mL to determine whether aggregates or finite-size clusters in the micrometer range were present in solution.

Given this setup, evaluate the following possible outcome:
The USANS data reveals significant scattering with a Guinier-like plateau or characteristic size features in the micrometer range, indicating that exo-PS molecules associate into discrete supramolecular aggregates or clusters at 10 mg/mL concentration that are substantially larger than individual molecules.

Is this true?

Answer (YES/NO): NO